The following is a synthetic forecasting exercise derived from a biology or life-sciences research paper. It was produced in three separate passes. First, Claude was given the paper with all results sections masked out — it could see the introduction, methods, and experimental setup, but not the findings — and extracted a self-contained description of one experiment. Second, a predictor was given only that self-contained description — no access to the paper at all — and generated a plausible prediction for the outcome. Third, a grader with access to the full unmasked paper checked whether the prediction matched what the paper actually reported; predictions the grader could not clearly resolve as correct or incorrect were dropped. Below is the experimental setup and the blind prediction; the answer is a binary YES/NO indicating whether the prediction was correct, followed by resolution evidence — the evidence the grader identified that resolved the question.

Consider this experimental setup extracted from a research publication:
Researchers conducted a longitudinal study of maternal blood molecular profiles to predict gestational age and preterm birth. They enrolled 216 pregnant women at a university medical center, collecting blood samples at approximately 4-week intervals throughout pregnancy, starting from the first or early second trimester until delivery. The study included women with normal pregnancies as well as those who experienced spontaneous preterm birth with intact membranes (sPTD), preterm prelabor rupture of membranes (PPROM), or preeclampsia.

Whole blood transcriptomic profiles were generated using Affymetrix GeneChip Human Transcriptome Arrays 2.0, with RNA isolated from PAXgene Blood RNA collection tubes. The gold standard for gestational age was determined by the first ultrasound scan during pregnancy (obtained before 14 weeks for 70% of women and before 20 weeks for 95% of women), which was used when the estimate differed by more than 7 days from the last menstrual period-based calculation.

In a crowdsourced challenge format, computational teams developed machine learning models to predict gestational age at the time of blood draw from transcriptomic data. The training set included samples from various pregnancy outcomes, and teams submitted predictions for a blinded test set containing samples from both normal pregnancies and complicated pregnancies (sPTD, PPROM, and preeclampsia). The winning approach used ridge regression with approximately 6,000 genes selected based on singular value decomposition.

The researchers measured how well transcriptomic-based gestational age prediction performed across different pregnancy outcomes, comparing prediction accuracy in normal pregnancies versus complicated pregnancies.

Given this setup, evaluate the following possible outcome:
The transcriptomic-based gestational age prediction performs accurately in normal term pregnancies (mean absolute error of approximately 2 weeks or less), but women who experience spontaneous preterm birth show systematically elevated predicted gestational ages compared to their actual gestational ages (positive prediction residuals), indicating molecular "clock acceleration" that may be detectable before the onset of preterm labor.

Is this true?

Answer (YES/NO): NO